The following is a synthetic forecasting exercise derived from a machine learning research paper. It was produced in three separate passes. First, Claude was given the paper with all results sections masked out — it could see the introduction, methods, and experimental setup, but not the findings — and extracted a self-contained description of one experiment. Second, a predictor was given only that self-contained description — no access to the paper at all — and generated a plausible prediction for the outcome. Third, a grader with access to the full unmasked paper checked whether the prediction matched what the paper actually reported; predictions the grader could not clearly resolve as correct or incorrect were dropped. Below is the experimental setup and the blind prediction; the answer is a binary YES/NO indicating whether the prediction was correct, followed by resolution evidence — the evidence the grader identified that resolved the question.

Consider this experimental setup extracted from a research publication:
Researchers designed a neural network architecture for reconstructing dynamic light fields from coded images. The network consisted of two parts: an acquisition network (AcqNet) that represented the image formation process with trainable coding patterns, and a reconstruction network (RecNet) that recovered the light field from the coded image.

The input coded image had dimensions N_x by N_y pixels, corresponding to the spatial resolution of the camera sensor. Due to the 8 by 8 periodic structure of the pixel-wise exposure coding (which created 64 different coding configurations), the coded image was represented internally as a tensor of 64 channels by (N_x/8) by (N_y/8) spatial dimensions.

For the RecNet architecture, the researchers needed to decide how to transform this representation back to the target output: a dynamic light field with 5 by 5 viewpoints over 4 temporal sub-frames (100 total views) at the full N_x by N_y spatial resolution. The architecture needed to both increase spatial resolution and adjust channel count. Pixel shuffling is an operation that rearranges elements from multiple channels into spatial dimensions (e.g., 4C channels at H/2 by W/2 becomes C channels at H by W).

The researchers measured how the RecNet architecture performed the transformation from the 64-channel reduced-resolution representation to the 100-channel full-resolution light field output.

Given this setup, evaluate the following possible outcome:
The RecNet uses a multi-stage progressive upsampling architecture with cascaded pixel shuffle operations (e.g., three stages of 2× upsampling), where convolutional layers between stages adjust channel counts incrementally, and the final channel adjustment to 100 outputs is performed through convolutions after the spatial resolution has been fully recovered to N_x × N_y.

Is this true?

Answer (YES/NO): NO